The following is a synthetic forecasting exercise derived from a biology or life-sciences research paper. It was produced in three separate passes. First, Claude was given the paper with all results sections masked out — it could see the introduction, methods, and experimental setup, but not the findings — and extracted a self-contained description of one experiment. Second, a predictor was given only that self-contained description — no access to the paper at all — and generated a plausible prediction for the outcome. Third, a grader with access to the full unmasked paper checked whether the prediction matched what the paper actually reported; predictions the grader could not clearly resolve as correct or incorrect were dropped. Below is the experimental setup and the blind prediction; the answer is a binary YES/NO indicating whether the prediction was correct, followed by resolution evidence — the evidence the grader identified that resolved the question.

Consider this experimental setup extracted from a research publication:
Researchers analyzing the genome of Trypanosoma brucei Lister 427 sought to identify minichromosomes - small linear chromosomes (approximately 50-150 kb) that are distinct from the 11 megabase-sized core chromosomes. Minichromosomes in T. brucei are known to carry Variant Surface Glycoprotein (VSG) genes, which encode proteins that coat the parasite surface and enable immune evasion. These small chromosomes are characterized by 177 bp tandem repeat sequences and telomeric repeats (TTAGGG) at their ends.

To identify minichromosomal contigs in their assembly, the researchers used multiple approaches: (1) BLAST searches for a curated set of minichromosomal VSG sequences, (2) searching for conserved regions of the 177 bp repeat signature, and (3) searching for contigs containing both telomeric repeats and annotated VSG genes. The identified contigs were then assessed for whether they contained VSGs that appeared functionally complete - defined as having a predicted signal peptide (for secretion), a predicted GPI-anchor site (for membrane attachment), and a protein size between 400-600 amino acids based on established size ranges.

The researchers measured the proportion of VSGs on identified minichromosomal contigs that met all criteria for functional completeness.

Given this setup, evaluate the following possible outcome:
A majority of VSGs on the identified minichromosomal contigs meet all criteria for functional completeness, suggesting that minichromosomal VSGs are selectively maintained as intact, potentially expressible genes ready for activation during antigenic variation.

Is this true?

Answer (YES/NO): YES